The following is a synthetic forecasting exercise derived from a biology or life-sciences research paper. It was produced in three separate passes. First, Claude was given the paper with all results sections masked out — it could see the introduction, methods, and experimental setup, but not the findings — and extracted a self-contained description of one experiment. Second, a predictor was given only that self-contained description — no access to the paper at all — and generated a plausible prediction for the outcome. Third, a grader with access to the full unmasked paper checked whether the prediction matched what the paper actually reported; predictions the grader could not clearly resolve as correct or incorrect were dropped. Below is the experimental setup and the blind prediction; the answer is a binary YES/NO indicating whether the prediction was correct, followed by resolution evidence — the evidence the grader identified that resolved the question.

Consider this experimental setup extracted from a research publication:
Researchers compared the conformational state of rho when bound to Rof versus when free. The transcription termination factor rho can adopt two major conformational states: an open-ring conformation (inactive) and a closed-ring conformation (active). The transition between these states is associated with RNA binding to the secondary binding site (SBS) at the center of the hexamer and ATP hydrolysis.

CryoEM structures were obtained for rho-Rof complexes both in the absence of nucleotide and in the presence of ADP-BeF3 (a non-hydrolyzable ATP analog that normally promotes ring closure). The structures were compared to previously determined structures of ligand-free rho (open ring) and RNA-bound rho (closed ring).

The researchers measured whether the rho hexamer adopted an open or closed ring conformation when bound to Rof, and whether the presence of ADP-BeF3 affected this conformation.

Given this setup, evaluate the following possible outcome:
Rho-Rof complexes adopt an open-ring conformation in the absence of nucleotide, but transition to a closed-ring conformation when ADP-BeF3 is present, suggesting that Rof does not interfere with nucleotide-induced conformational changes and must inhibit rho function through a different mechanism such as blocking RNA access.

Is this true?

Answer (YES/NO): NO